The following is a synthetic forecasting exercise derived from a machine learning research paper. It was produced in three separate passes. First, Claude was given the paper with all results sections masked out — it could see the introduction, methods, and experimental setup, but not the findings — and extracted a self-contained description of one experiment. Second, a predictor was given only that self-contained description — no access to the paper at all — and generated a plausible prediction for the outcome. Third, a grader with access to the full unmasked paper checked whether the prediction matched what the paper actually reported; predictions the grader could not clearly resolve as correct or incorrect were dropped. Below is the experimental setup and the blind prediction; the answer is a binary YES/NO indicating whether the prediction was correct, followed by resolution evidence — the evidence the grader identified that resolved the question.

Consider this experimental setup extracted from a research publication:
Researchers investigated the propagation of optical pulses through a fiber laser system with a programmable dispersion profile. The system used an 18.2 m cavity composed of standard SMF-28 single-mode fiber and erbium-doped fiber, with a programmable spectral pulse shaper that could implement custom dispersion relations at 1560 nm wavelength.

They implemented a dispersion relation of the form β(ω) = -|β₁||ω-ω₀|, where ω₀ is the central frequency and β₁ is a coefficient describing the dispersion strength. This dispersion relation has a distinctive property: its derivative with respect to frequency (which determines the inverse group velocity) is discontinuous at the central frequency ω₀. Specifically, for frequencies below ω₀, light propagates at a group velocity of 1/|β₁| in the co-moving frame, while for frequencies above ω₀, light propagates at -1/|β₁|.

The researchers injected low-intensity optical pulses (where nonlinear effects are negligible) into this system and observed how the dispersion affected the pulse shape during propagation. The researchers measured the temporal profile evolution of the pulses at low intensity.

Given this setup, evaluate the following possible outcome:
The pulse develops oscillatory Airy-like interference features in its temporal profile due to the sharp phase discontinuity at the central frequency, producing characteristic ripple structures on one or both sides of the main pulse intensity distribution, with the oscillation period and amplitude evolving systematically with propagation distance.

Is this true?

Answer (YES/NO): NO